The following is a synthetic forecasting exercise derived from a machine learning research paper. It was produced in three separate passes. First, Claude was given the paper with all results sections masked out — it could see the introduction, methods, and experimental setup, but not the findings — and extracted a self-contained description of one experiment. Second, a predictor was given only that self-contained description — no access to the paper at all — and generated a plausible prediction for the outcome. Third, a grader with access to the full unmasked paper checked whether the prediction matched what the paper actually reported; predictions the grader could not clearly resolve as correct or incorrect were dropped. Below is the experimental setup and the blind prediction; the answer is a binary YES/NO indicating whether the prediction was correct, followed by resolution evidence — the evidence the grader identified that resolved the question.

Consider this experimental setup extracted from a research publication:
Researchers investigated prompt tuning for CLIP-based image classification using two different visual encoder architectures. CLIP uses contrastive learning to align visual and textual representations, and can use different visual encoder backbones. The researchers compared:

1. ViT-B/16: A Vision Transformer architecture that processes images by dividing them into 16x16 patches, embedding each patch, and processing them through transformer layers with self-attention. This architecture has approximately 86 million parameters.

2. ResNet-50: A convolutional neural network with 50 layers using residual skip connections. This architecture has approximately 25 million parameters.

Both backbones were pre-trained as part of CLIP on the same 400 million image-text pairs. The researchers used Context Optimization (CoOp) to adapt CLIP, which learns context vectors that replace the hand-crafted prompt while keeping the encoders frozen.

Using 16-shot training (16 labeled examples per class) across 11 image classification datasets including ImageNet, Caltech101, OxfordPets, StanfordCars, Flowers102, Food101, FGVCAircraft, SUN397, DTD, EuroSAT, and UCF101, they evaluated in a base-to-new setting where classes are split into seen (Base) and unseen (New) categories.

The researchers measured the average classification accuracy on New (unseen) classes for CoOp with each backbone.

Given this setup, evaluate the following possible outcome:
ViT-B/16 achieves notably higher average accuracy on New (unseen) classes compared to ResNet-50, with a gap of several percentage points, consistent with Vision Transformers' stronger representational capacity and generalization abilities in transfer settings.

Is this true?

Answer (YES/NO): YES